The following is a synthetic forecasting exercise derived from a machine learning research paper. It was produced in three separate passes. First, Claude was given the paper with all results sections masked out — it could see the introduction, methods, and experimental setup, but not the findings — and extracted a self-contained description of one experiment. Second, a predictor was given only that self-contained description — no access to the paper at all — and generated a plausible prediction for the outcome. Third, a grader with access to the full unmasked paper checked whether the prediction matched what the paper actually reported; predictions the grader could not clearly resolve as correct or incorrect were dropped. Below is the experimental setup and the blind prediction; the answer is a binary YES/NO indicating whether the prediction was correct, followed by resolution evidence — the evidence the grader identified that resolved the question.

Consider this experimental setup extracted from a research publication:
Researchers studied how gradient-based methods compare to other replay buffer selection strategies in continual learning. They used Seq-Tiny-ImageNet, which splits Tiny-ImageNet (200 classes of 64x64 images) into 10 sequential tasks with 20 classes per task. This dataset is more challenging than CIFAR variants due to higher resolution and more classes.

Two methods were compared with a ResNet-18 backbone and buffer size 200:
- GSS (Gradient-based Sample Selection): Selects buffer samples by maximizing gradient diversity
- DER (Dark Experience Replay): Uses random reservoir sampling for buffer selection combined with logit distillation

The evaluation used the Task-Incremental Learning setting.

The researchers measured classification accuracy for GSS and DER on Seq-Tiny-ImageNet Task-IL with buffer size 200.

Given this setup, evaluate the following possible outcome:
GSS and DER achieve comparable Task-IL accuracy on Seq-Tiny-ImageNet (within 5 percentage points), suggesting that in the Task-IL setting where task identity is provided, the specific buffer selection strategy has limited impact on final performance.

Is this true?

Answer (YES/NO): NO